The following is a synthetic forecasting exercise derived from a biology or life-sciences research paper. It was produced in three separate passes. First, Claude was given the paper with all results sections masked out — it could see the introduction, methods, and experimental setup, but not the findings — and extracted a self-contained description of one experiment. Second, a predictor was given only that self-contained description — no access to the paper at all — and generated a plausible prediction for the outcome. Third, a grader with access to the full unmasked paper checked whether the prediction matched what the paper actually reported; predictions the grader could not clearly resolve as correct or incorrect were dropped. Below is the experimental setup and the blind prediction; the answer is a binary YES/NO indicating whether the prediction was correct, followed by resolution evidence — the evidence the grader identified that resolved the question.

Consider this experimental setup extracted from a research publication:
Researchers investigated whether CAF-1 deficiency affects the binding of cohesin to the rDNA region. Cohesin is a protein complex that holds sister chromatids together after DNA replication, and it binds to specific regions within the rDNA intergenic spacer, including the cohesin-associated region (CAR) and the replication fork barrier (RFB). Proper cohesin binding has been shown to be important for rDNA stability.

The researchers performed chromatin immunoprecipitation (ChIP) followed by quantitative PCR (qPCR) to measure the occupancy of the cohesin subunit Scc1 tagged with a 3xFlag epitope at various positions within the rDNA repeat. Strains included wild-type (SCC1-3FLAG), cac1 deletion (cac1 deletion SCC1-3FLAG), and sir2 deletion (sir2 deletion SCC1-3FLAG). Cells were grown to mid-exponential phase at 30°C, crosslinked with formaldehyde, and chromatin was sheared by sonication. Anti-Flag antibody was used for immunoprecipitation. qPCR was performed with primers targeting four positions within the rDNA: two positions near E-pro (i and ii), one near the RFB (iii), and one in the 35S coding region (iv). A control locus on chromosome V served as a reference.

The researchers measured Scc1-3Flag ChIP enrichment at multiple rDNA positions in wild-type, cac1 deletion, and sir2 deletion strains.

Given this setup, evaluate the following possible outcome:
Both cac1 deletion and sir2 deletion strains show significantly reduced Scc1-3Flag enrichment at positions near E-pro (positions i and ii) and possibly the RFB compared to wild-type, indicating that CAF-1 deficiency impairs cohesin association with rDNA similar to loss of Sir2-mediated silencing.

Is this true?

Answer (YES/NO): NO